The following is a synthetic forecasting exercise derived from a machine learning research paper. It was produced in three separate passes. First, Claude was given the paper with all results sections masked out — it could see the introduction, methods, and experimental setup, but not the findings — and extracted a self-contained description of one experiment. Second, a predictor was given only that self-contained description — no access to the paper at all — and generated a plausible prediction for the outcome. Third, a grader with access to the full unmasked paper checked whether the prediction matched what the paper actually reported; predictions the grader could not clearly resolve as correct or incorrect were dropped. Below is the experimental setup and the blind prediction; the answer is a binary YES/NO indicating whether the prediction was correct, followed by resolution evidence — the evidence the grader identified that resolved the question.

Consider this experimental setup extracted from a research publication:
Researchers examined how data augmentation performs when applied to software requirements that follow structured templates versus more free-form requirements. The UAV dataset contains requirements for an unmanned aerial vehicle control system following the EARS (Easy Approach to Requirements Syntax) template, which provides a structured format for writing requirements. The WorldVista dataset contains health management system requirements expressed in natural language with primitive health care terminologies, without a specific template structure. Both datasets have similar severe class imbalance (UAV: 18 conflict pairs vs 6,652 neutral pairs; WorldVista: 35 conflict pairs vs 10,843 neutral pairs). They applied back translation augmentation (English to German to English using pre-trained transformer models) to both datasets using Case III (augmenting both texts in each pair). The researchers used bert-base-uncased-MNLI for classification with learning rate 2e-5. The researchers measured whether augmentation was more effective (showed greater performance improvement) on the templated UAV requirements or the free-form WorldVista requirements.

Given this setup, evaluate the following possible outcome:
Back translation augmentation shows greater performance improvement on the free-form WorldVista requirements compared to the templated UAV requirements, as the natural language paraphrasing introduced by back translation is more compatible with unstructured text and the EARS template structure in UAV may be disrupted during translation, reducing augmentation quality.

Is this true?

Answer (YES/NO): NO